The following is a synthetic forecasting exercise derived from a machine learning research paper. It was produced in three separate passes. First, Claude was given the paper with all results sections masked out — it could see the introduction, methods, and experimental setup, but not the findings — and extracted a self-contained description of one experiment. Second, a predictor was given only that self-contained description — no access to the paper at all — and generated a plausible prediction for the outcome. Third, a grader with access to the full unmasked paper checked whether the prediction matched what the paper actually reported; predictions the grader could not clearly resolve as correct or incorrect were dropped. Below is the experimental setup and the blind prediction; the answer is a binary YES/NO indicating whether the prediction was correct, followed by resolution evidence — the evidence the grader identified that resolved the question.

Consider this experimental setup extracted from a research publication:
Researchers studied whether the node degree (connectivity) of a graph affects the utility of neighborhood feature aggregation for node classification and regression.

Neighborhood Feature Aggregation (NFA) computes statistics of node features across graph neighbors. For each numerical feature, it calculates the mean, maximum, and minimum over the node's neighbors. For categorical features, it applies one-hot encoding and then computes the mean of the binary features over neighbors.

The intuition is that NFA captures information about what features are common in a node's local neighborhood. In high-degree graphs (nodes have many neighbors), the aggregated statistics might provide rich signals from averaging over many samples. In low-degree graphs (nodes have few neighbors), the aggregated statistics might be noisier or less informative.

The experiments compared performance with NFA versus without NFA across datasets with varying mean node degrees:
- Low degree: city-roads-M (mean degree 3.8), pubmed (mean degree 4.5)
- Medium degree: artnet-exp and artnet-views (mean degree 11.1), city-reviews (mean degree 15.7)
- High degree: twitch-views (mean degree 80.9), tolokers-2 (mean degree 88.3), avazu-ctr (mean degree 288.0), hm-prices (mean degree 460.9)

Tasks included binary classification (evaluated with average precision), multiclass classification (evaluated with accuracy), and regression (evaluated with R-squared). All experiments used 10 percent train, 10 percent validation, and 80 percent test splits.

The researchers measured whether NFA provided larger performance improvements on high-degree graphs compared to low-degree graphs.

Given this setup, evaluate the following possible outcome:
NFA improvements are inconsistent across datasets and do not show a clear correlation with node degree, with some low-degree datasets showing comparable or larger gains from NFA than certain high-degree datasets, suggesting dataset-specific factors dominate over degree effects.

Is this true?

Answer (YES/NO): YES